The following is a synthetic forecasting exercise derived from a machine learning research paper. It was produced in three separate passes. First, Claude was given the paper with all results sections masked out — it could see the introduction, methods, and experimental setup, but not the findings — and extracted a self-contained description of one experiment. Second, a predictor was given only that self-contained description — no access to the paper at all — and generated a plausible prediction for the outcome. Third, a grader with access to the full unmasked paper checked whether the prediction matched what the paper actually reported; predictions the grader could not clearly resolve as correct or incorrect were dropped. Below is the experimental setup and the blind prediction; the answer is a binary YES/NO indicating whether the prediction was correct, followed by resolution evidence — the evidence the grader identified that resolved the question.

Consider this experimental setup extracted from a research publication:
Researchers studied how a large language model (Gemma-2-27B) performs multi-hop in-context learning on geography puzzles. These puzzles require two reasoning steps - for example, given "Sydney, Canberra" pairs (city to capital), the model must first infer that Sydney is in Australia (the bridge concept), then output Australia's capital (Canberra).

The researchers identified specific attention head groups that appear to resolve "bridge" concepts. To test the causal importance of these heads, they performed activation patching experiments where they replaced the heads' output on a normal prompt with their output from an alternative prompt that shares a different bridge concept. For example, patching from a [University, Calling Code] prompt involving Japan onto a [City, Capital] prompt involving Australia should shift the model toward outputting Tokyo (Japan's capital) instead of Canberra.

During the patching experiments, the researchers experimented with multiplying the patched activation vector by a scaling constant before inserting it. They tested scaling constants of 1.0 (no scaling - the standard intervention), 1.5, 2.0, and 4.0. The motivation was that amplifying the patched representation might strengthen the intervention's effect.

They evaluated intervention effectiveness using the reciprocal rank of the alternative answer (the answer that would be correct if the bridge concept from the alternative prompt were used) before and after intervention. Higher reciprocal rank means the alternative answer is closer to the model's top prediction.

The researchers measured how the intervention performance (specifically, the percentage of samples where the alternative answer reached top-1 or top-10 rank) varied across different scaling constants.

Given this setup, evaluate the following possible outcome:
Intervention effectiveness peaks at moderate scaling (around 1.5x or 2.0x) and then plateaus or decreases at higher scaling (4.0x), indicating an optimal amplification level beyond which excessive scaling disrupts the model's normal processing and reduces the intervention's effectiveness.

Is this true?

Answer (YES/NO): YES